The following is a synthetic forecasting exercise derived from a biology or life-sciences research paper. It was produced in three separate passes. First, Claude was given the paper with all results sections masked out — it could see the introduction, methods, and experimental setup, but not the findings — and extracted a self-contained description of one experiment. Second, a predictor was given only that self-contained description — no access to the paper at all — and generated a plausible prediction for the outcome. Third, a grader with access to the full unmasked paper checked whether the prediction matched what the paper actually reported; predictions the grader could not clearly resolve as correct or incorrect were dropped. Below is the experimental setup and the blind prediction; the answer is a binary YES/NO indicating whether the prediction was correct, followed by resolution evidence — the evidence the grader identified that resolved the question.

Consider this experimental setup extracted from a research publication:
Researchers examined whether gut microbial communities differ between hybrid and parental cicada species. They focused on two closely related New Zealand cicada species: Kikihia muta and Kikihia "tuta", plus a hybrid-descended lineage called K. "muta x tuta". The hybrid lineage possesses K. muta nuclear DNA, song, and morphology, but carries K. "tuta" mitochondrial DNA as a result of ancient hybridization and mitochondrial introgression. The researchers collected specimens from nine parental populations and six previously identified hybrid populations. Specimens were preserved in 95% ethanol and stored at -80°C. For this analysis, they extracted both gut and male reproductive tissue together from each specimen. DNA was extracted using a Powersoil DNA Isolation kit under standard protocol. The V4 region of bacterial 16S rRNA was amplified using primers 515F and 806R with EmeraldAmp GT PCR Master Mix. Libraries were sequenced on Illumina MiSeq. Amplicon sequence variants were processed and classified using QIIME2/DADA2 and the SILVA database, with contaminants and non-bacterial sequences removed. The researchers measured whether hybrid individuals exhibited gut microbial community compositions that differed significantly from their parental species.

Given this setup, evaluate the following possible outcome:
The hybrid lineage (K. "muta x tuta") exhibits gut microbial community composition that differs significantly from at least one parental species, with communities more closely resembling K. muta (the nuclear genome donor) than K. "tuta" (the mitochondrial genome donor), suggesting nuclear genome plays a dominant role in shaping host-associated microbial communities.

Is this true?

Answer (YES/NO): NO